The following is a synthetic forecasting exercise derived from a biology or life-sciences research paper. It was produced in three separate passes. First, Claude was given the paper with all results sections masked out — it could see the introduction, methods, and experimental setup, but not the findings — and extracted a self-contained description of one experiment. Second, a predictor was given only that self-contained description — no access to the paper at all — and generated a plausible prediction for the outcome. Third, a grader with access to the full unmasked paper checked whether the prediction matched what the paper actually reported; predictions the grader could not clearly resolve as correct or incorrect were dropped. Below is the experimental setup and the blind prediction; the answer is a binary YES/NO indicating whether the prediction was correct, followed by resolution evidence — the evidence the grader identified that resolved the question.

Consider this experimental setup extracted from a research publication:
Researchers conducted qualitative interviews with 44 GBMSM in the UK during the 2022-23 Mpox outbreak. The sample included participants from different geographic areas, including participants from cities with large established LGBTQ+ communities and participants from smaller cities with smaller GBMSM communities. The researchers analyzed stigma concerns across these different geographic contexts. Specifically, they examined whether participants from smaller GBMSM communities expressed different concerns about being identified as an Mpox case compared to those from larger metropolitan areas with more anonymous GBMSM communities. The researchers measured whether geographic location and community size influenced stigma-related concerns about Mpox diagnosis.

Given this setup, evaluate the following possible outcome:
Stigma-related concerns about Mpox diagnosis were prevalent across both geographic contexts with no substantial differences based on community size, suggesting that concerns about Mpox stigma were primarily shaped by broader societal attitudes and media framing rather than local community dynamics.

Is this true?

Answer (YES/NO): NO